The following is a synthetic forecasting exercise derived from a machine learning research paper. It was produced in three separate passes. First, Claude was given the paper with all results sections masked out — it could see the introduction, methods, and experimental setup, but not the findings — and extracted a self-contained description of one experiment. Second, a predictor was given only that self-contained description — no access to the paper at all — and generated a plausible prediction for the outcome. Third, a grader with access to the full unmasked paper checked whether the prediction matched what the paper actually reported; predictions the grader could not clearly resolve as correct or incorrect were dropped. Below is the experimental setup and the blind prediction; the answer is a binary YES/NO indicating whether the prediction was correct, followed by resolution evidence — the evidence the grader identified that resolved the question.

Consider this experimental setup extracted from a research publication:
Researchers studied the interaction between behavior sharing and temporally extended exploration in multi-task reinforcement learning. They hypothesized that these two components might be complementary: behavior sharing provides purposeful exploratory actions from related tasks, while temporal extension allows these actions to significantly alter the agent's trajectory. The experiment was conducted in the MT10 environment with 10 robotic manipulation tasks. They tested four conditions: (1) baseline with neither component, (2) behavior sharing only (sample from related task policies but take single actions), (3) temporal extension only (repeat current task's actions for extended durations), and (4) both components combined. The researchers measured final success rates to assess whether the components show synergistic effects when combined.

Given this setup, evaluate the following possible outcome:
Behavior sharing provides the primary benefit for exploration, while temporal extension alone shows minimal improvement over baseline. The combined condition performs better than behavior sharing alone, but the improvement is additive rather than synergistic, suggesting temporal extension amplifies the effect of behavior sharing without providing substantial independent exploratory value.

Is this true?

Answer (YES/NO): NO